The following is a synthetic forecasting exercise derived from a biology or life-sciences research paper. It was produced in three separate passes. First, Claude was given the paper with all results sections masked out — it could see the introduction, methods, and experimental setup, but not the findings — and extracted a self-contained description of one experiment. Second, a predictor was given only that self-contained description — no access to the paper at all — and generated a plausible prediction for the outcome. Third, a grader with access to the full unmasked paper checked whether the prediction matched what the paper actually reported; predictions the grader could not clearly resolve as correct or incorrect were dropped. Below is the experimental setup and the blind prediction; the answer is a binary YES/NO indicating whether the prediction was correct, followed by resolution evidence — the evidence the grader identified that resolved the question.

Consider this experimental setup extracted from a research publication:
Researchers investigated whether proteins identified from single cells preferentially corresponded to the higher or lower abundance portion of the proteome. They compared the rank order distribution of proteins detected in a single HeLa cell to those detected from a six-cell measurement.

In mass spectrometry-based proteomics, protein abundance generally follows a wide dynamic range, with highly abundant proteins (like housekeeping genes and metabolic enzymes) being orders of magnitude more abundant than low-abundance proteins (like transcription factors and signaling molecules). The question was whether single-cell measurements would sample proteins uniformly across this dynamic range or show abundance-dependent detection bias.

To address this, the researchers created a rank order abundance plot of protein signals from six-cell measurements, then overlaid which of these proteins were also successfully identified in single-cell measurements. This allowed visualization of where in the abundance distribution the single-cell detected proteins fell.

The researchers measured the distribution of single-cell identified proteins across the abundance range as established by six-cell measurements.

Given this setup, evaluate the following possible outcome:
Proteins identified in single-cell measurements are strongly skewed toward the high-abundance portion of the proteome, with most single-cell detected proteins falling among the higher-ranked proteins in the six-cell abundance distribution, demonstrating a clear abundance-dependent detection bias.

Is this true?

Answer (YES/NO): YES